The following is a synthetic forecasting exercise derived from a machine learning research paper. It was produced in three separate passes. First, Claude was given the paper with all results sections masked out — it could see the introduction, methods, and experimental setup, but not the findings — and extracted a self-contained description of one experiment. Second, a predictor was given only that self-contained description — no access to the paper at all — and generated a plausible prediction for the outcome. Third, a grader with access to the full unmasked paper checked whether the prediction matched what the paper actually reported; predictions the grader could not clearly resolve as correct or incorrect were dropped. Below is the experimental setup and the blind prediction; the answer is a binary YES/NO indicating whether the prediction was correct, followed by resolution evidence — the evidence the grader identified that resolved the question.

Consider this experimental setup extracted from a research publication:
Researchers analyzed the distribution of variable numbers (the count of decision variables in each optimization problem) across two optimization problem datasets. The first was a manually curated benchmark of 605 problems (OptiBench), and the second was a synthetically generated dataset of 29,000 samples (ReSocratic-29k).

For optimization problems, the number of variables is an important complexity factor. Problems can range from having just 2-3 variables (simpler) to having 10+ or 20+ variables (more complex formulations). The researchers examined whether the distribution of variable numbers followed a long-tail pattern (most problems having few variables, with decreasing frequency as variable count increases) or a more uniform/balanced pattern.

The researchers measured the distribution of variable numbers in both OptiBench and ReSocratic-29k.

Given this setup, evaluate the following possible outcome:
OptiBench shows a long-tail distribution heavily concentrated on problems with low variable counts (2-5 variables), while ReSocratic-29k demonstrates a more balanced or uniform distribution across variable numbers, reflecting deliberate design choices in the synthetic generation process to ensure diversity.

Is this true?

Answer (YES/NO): NO